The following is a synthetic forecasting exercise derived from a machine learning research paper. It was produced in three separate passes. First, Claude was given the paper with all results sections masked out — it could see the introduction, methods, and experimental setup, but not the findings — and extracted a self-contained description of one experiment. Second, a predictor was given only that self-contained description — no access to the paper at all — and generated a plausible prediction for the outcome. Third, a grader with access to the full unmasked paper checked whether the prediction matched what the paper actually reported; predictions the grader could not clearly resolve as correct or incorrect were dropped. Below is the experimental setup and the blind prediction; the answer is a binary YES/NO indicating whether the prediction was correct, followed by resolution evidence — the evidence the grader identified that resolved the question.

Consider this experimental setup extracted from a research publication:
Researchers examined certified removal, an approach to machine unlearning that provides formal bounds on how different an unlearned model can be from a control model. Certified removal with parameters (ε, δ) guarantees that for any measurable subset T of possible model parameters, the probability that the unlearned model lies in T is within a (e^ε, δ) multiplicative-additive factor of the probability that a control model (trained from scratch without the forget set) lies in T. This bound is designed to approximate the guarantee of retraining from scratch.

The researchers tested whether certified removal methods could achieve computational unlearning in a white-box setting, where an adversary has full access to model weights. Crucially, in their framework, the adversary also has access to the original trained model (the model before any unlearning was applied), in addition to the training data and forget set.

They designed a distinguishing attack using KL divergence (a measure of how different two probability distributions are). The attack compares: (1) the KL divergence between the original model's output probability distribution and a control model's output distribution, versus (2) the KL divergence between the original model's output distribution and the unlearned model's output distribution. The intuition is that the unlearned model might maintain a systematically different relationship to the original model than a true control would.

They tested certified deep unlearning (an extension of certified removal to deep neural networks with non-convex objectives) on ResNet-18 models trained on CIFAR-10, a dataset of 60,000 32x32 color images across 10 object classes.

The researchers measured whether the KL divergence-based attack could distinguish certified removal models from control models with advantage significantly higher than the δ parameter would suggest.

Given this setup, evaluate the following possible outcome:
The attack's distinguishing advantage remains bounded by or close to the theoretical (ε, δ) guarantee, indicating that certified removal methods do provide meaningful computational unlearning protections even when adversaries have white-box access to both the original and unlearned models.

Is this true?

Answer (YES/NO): NO